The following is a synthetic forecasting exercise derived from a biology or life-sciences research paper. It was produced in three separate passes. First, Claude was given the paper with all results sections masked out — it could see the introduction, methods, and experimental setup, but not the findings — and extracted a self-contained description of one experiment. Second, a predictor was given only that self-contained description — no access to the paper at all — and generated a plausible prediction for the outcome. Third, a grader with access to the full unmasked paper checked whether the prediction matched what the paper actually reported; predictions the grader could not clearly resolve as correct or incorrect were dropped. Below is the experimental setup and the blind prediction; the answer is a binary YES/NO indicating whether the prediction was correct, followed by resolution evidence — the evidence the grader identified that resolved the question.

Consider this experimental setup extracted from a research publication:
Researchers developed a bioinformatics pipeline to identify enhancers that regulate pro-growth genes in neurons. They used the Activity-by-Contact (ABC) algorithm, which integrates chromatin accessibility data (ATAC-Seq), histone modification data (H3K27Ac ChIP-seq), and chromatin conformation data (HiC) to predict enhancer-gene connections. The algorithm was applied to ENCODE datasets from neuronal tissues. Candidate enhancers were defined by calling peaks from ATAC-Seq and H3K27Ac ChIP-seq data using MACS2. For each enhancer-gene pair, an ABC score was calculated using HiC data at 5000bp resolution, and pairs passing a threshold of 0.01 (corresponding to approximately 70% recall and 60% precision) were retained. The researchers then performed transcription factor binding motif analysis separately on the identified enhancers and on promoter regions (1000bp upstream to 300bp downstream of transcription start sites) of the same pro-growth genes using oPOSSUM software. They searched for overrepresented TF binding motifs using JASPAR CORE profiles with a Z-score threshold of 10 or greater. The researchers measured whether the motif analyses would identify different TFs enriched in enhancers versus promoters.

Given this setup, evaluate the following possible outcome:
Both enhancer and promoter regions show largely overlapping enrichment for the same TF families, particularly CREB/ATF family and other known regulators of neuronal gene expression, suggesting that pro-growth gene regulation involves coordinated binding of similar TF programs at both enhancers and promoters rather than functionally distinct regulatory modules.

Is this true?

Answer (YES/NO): NO